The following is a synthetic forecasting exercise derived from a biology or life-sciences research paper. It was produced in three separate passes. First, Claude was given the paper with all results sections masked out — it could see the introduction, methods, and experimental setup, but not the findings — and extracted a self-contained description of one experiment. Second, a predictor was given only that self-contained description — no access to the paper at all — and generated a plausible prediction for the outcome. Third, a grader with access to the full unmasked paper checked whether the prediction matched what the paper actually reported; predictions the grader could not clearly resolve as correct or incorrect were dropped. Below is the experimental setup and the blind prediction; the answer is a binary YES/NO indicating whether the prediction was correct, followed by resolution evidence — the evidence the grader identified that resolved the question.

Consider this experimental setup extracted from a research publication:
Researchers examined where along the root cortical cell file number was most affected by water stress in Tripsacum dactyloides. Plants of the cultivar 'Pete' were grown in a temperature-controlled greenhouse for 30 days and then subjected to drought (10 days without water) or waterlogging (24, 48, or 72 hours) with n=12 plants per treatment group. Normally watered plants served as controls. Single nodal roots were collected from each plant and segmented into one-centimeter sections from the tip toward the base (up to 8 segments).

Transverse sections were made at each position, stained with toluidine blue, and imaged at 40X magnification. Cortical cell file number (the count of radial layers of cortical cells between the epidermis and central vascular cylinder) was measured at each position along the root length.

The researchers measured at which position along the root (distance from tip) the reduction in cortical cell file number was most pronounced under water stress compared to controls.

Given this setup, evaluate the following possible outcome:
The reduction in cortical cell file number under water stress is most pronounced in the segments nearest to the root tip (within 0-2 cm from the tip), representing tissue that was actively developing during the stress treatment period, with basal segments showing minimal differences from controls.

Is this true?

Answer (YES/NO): NO